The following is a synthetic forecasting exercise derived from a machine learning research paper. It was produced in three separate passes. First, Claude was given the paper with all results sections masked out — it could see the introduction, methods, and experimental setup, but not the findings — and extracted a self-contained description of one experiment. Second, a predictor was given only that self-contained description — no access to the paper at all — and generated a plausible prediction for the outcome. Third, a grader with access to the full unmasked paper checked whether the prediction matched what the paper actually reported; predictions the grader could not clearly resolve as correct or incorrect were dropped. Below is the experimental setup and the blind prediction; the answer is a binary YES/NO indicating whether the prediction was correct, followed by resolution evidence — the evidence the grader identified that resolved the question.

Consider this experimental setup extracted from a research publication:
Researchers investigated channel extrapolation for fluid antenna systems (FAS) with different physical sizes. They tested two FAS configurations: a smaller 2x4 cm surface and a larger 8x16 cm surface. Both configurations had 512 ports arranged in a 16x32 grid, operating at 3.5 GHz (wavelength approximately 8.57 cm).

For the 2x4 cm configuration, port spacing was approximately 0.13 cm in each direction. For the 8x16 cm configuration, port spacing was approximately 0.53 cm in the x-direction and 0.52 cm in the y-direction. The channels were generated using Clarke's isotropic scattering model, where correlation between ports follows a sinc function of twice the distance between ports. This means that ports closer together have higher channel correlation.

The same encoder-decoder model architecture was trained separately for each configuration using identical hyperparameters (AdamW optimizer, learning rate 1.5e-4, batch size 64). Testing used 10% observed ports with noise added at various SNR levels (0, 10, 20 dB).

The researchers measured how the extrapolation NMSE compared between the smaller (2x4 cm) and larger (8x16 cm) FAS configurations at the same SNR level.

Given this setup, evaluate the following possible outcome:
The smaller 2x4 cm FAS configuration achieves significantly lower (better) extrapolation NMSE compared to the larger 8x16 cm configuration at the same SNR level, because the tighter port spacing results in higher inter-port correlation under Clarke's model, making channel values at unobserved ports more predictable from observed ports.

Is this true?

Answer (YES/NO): YES